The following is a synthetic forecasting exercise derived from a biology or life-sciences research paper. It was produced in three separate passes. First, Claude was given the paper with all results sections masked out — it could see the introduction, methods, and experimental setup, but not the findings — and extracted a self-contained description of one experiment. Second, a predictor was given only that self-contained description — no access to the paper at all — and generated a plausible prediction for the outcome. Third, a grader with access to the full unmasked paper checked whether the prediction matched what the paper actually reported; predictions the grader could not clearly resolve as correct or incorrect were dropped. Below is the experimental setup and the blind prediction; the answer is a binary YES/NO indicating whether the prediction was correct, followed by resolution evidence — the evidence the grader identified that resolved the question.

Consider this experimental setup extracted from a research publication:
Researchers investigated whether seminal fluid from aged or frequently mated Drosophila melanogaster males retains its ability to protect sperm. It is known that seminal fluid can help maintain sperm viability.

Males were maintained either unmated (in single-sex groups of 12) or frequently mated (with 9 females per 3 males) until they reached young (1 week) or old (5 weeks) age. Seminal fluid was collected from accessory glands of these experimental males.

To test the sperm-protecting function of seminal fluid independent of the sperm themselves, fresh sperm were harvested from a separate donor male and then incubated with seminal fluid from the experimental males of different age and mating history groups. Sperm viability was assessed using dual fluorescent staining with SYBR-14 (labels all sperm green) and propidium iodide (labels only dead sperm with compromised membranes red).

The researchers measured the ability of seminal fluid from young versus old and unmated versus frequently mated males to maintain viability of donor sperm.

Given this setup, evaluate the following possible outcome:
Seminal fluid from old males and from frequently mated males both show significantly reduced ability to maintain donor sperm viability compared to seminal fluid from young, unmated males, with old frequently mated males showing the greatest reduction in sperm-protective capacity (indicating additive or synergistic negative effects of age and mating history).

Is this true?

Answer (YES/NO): NO